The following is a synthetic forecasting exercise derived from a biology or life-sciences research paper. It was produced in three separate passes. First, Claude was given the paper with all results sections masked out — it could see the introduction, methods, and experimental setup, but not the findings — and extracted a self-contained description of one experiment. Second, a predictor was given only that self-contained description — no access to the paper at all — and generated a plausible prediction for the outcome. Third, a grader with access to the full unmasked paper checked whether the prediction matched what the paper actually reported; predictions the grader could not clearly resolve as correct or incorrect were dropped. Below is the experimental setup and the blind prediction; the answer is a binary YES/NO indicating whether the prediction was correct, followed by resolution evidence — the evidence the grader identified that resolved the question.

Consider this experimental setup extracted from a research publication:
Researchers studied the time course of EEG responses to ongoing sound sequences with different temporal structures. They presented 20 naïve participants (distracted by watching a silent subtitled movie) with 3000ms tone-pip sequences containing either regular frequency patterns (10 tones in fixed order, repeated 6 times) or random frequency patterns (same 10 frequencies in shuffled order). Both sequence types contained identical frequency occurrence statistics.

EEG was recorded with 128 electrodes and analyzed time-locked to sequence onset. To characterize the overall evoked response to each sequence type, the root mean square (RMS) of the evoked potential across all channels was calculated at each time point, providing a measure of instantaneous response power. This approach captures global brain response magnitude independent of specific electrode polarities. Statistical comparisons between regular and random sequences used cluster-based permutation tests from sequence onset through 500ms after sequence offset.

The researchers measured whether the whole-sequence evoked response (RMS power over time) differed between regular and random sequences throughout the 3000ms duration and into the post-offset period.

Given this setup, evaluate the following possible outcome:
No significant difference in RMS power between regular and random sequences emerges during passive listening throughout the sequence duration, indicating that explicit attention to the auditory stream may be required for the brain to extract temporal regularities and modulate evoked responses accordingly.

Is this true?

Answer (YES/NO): NO